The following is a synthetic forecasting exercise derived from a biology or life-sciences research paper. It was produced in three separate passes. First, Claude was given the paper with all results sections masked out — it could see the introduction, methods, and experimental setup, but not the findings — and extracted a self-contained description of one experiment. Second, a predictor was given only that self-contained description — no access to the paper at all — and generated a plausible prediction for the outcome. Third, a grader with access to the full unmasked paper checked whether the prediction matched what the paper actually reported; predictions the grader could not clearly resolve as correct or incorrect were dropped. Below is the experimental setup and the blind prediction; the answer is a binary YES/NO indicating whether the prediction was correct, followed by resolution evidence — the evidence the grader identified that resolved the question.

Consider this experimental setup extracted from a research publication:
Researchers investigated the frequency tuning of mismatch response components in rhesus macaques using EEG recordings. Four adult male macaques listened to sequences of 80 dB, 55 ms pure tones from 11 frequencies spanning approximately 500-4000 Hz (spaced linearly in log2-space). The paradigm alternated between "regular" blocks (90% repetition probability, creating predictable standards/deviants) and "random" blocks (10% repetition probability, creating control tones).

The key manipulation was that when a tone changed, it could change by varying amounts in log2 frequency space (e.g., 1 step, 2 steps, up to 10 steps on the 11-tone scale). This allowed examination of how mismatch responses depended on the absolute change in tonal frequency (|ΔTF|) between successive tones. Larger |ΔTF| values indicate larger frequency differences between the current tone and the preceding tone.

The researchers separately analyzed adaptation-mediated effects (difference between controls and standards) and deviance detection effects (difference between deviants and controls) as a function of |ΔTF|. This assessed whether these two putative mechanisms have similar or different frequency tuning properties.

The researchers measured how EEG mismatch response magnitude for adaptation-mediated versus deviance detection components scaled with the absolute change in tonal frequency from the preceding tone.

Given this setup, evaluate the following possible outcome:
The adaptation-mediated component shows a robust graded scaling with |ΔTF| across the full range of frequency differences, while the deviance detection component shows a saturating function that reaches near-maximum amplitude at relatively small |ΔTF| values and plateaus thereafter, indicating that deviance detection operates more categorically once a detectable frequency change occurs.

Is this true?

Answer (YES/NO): NO